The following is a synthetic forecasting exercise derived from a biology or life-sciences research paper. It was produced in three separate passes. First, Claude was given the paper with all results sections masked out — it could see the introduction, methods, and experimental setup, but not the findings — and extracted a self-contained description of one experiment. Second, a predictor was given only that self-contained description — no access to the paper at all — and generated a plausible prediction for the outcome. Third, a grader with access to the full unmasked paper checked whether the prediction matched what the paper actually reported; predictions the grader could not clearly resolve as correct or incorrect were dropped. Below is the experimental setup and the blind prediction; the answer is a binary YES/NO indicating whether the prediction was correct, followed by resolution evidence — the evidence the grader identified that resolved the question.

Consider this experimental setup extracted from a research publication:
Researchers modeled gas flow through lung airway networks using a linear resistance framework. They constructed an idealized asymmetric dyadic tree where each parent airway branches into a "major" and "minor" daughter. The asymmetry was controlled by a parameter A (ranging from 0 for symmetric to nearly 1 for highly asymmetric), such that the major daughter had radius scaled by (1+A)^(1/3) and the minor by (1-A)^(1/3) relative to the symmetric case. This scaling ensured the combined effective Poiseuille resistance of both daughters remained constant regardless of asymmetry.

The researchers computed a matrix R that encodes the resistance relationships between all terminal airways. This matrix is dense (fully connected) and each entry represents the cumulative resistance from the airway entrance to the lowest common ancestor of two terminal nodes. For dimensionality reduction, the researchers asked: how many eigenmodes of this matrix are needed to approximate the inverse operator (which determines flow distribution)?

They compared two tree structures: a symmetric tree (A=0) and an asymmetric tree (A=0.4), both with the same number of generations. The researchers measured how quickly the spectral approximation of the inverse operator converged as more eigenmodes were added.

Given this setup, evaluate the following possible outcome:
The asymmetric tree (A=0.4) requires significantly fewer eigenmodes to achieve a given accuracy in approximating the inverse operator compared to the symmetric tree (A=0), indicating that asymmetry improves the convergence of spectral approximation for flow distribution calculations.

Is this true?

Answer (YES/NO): NO